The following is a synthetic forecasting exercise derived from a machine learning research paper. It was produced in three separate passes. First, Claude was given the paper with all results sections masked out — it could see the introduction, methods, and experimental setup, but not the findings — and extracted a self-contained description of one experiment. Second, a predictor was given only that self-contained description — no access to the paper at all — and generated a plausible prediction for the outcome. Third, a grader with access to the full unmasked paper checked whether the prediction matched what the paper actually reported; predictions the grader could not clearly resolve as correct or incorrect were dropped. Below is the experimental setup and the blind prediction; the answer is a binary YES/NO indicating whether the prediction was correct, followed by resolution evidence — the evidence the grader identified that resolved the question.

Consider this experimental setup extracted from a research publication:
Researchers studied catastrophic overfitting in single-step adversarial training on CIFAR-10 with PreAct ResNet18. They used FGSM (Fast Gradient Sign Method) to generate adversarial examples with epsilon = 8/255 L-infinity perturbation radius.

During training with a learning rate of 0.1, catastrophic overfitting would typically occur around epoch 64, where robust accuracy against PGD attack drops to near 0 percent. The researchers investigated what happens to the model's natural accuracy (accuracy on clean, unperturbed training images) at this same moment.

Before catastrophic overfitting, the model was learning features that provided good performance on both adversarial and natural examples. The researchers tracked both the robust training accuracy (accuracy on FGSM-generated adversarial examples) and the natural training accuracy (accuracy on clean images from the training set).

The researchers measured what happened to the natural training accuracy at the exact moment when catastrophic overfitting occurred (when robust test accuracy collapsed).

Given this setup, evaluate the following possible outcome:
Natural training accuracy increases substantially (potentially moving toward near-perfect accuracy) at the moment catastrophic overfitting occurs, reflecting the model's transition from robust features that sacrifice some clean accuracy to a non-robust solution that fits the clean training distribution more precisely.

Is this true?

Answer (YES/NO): NO